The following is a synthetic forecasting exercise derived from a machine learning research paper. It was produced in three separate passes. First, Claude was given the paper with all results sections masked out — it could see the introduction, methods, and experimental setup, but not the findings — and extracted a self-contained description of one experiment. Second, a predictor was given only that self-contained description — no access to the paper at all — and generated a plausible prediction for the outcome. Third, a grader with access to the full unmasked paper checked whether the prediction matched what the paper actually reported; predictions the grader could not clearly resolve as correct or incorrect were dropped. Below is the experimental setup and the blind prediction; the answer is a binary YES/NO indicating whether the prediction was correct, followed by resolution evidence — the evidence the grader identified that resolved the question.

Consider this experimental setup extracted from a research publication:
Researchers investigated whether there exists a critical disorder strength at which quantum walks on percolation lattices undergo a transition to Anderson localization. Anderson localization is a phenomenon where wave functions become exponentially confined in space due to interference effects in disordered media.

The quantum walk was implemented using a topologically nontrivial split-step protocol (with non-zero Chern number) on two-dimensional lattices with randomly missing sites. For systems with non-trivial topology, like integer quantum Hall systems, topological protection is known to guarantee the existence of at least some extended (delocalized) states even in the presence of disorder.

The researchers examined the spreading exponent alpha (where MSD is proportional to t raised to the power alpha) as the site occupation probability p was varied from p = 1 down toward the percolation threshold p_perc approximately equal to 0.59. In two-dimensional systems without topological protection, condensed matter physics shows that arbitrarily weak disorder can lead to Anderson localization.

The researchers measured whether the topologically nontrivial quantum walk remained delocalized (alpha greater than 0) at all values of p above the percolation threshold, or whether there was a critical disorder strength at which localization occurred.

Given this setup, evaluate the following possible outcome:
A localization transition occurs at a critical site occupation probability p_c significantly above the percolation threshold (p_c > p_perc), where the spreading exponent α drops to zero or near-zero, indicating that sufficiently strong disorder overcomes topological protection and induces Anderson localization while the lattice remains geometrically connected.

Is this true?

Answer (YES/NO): YES